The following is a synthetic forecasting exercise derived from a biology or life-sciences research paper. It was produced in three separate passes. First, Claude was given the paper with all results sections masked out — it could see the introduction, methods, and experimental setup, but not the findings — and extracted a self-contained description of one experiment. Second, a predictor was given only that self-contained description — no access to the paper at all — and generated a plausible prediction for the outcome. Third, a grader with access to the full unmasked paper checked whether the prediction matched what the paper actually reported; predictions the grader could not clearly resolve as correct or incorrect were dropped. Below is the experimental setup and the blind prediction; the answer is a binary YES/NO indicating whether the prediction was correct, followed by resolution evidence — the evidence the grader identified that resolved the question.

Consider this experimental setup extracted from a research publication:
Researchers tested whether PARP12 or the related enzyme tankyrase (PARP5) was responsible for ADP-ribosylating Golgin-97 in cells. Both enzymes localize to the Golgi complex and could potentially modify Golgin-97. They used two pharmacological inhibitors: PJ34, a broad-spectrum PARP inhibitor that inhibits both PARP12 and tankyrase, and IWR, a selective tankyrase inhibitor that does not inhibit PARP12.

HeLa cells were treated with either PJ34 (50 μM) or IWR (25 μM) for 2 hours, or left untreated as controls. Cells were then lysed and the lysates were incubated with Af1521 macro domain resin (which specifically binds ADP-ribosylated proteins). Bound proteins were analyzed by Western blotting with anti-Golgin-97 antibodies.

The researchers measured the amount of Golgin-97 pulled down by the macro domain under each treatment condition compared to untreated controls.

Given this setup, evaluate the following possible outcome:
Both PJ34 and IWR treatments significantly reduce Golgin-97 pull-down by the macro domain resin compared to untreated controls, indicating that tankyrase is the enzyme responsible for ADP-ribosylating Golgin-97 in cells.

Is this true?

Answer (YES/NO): NO